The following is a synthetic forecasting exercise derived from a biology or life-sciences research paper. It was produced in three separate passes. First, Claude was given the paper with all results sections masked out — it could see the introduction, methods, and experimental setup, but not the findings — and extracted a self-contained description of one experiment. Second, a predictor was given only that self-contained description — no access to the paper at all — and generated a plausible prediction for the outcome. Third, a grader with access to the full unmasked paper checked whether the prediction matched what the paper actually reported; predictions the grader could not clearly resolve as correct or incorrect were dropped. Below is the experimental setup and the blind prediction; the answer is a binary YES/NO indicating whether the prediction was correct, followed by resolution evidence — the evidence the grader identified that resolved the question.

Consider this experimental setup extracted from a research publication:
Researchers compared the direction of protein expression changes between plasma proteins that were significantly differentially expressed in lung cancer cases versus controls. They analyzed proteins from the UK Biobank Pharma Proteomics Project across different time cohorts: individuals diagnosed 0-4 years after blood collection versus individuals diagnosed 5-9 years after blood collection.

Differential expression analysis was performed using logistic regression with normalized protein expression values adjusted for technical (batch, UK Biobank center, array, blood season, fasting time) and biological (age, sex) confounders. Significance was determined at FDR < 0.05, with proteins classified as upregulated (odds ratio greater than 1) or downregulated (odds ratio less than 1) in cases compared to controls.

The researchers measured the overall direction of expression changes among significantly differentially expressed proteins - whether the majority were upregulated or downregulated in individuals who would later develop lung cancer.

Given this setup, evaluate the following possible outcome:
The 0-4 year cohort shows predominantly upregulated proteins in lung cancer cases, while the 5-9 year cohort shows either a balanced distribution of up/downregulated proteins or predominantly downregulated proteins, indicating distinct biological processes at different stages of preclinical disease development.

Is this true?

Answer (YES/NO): NO